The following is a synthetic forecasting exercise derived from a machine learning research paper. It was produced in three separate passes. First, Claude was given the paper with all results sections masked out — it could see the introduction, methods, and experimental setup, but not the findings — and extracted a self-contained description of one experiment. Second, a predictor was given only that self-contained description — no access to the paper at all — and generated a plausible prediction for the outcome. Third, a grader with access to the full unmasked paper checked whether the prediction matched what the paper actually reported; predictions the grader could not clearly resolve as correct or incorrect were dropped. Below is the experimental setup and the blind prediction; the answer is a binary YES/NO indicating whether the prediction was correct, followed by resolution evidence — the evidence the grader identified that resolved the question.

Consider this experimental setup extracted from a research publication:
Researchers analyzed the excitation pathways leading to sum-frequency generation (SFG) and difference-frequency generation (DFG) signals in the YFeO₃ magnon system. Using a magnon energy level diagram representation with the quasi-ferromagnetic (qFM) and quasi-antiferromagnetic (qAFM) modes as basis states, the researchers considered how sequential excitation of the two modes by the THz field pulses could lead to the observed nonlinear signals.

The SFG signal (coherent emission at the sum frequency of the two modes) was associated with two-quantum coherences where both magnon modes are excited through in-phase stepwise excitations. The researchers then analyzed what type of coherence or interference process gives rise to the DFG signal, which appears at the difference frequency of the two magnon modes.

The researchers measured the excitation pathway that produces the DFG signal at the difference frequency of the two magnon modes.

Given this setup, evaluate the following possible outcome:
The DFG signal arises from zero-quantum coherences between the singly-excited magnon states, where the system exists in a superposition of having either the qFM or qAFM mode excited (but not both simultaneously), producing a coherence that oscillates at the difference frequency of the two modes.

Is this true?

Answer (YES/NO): NO